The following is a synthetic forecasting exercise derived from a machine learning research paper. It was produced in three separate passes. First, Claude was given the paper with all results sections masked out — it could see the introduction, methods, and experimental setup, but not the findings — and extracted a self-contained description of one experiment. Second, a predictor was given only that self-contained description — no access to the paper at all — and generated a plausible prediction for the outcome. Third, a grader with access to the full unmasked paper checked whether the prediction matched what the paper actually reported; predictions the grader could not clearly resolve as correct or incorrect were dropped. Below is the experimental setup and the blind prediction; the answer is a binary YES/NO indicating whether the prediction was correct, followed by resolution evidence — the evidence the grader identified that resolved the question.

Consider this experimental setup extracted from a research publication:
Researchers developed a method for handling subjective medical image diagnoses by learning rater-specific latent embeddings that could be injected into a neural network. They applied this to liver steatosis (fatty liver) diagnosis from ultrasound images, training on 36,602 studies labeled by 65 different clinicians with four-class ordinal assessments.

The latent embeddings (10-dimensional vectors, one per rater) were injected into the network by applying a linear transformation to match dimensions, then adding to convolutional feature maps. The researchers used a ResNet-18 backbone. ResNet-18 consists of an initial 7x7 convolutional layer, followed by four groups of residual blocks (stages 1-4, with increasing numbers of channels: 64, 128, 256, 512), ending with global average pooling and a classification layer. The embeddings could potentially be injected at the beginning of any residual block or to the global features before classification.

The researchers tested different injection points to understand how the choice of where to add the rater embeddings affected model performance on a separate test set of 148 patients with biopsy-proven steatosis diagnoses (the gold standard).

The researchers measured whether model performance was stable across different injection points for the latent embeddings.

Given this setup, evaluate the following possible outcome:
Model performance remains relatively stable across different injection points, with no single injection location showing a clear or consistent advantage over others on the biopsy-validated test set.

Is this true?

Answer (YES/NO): YES